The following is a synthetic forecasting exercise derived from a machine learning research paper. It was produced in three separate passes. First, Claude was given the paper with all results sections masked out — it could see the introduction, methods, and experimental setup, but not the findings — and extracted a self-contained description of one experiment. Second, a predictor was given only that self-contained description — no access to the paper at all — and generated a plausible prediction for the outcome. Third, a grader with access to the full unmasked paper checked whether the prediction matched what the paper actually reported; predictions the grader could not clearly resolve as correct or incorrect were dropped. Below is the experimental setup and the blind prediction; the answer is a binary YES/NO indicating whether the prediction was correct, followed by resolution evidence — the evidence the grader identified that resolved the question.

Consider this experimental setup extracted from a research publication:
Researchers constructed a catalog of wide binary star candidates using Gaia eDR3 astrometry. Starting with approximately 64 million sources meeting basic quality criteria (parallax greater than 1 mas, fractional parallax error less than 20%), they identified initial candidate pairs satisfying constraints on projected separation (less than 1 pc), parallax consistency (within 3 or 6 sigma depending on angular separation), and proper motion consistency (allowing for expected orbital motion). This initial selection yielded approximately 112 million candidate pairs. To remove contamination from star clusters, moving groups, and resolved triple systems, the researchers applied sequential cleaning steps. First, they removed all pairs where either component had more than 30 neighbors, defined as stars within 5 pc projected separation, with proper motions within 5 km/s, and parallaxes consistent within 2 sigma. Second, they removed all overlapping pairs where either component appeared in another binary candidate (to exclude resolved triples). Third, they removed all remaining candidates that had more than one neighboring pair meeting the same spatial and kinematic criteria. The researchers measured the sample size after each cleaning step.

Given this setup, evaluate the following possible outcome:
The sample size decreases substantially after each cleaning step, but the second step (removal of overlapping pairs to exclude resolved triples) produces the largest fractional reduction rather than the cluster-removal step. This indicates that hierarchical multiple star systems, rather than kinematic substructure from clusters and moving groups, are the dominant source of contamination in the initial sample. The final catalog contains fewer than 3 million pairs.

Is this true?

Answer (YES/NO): NO